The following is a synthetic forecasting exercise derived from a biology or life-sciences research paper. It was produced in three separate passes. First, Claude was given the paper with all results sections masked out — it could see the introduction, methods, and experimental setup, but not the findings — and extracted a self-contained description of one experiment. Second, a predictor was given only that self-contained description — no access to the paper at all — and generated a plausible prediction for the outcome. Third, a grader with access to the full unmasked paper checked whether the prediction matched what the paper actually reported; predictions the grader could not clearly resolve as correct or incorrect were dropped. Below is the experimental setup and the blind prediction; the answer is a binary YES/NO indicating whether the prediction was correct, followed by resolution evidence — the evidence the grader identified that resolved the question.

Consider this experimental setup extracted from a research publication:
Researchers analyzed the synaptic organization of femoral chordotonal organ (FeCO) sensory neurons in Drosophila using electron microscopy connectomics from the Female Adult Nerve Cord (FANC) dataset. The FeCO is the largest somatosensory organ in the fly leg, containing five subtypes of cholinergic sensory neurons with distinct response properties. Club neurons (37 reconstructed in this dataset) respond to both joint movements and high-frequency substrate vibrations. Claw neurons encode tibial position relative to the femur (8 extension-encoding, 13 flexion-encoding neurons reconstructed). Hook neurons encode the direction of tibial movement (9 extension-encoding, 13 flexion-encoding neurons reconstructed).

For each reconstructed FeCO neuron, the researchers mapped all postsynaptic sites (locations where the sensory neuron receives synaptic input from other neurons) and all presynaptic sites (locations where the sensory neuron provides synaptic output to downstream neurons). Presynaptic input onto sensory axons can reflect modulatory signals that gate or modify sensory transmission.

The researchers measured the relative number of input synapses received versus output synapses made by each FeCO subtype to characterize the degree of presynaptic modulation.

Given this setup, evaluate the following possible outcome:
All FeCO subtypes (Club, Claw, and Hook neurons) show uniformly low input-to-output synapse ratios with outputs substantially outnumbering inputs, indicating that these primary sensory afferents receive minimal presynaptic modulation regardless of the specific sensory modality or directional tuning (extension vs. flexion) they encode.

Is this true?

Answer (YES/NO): NO